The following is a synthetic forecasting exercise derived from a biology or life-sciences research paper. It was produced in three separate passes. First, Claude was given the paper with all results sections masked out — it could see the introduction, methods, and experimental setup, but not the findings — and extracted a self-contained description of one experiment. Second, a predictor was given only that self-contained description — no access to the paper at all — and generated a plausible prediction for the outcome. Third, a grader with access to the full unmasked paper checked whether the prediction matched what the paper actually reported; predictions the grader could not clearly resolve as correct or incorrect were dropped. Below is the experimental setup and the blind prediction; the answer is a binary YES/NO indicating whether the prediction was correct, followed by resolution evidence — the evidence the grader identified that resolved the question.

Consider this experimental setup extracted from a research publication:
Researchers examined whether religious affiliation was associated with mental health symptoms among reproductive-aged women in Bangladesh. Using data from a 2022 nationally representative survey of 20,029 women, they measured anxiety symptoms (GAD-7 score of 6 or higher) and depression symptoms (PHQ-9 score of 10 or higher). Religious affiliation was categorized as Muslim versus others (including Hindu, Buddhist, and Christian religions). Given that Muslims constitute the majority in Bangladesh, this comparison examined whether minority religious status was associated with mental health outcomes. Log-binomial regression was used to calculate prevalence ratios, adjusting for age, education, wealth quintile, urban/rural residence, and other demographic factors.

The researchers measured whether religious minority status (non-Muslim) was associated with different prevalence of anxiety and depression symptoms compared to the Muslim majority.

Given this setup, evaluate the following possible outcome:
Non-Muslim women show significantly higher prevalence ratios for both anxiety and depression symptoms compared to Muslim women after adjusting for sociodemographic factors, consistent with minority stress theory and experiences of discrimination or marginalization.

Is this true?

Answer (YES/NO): NO